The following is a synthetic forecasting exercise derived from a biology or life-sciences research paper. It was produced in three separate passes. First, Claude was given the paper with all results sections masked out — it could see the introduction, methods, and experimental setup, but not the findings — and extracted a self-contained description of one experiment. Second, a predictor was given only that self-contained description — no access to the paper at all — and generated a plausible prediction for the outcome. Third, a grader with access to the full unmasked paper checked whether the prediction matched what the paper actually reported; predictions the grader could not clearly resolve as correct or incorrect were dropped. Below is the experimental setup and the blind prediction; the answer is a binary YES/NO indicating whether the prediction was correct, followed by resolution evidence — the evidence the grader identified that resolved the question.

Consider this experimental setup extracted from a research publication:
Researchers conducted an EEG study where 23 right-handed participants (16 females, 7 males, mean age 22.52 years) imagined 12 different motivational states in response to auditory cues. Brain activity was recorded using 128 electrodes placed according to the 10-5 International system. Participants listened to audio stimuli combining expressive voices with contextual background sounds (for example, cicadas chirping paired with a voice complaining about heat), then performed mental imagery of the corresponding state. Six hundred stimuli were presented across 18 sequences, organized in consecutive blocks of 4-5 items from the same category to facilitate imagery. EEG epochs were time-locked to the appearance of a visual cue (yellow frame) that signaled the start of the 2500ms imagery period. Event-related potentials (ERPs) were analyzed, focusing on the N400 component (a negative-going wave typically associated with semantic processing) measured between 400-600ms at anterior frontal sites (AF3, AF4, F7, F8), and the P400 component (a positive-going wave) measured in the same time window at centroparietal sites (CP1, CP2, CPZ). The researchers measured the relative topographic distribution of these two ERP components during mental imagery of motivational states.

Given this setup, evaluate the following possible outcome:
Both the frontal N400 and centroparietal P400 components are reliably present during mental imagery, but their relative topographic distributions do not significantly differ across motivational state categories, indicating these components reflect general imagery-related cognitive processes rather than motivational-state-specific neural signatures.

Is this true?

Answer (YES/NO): NO